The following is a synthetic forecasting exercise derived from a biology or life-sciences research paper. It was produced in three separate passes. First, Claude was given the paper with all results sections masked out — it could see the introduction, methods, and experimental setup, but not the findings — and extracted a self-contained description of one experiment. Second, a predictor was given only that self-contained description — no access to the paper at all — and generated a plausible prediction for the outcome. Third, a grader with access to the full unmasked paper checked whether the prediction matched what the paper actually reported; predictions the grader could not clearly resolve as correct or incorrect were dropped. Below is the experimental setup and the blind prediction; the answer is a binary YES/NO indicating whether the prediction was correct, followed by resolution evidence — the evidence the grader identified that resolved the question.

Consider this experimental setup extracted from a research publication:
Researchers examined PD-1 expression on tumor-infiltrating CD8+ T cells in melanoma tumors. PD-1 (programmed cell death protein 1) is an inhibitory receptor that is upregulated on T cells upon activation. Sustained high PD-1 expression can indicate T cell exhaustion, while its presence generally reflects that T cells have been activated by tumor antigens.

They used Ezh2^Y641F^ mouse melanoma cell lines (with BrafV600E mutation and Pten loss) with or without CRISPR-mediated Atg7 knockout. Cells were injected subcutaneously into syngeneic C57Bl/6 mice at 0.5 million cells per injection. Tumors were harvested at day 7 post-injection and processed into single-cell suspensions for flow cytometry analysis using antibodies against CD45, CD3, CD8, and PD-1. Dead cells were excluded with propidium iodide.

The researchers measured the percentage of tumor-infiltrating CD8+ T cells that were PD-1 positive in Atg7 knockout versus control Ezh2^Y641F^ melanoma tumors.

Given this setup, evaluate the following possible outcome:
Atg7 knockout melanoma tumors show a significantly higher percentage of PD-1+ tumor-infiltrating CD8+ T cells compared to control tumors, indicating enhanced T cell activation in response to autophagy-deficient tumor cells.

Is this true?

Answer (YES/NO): YES